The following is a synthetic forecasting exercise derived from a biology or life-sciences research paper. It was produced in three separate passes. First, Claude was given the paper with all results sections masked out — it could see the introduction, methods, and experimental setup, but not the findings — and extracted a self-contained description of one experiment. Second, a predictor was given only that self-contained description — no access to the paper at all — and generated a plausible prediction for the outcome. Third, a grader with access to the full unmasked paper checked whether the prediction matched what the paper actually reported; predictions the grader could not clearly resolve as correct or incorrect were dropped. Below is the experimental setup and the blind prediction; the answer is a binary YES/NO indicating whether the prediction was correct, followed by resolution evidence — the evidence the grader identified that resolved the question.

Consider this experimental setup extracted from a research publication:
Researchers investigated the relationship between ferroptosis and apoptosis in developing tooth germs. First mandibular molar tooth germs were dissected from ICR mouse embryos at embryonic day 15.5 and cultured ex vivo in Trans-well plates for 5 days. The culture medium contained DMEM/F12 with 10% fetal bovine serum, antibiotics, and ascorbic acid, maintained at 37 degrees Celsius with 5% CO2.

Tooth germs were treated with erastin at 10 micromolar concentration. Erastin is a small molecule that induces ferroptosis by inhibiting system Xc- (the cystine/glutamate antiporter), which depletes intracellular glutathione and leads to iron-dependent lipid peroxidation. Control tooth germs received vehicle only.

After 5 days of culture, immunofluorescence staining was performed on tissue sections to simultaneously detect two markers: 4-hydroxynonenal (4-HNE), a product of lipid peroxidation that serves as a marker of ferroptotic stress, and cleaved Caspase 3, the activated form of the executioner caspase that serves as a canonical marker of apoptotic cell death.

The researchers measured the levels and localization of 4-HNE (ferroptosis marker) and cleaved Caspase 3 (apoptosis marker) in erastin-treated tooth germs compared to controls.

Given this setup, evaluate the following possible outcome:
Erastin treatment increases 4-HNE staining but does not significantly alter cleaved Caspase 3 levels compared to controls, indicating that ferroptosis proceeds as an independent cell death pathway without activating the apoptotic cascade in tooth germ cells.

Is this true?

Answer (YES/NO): YES